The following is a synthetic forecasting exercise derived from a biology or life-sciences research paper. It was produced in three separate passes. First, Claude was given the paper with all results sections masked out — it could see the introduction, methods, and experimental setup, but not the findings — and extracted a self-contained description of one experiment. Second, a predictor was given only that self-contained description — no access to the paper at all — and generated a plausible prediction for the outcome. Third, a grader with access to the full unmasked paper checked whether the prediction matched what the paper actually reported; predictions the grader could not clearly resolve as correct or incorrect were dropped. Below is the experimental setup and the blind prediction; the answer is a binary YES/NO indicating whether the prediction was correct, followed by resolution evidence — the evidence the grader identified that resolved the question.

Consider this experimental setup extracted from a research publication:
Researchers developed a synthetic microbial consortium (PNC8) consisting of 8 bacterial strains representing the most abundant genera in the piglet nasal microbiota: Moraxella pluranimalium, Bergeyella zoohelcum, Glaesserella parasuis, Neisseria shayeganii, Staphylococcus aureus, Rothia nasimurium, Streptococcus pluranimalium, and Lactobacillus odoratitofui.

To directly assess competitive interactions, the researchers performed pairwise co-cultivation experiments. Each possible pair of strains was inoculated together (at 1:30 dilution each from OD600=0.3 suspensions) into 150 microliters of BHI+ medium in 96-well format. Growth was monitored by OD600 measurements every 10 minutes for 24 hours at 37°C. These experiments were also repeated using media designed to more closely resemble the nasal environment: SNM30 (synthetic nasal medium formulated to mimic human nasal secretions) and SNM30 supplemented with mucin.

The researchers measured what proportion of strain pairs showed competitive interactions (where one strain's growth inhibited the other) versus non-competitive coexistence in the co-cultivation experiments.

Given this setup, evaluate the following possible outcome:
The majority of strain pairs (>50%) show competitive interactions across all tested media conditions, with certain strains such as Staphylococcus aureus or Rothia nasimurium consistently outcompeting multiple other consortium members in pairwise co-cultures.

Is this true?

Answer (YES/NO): YES